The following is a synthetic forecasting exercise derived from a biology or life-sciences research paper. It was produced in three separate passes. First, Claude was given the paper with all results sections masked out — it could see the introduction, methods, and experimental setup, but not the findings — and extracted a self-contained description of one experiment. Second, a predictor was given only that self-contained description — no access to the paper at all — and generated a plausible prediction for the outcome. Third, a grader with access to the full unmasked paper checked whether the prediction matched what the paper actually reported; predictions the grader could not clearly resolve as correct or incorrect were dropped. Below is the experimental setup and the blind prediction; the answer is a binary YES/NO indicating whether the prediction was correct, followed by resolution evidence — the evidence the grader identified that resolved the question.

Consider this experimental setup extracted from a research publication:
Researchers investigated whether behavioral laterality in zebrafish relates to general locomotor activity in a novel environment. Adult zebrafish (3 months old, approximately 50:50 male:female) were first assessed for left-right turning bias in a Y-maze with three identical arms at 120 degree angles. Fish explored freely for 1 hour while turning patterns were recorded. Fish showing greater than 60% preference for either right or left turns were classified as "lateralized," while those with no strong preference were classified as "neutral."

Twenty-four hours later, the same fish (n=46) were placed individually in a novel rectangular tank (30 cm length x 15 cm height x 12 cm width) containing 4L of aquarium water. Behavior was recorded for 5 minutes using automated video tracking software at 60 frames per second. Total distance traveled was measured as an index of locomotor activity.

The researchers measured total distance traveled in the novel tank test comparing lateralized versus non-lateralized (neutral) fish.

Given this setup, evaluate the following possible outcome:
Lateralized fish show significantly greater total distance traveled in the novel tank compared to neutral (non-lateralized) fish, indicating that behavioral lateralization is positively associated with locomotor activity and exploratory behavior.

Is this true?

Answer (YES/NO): NO